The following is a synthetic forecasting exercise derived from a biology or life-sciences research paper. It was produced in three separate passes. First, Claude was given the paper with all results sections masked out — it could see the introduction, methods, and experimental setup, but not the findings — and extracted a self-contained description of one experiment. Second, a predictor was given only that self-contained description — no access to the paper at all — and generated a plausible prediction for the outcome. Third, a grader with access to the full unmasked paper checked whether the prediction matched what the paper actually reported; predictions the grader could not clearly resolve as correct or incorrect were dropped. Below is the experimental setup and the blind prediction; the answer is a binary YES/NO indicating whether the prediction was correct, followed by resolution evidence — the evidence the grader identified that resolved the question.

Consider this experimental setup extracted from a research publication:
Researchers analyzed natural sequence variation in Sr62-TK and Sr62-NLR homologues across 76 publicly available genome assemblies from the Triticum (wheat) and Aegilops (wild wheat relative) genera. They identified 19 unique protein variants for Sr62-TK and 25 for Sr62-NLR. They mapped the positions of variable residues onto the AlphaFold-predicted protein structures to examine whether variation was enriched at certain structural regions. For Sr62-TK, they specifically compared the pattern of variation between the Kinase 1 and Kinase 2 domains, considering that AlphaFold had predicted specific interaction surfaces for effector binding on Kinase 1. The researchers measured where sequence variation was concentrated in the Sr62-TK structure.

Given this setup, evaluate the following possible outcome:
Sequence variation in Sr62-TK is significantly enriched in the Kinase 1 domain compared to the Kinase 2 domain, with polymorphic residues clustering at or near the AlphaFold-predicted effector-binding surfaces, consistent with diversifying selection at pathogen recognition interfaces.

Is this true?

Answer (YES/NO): YES